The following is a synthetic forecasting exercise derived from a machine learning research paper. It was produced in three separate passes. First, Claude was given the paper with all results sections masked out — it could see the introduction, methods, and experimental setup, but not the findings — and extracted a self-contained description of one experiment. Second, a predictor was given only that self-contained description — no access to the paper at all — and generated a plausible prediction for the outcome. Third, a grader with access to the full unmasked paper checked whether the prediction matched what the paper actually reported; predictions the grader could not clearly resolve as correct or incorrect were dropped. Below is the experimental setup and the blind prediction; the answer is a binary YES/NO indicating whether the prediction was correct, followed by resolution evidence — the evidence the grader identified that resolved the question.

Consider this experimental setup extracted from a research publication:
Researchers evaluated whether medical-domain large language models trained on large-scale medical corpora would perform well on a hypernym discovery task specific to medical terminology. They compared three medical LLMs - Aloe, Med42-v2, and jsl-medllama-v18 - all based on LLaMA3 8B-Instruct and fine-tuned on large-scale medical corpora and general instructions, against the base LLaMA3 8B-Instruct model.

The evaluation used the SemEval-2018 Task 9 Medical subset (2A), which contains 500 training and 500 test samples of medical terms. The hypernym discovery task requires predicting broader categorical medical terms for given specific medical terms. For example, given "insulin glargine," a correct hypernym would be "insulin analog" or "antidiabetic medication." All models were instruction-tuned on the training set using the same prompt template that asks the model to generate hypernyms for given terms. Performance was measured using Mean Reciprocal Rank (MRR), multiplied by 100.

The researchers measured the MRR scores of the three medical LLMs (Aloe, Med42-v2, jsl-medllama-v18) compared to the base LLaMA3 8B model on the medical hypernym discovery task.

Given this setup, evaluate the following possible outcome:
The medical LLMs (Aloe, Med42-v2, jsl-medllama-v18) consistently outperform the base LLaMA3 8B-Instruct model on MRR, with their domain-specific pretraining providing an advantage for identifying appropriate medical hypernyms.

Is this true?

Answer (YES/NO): NO